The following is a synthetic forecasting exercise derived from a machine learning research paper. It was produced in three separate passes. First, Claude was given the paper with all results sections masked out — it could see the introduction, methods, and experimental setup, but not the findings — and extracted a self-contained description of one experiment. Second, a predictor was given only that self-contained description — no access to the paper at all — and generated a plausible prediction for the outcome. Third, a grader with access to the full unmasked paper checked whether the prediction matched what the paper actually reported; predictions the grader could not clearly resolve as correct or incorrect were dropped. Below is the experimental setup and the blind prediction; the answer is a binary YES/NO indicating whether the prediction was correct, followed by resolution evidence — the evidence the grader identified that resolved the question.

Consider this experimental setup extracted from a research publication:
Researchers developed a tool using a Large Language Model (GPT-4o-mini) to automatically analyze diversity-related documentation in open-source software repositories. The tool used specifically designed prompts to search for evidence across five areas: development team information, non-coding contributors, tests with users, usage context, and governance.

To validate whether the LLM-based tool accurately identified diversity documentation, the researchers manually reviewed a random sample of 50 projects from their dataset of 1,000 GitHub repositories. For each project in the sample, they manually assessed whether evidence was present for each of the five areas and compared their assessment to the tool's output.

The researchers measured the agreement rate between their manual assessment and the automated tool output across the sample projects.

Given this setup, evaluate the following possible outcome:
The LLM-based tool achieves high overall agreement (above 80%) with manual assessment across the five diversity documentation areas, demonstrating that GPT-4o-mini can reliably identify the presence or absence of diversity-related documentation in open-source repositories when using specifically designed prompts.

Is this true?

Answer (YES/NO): YES